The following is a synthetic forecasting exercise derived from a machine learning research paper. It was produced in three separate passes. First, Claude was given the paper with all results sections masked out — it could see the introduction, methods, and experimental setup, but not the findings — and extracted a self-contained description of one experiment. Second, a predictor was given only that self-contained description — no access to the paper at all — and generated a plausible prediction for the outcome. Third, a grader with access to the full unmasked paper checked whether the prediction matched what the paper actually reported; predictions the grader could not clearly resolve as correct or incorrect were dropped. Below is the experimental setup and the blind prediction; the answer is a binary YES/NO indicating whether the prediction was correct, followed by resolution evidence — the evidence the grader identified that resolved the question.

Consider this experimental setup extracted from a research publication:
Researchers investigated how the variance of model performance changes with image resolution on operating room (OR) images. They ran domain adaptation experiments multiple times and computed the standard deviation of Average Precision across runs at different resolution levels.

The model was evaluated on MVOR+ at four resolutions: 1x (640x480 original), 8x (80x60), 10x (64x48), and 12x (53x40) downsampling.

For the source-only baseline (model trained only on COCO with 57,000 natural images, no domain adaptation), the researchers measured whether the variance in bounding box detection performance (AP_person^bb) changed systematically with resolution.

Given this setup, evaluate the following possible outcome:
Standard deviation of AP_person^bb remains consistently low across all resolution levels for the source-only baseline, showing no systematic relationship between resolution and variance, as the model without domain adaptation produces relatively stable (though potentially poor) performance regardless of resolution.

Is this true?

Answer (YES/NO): NO